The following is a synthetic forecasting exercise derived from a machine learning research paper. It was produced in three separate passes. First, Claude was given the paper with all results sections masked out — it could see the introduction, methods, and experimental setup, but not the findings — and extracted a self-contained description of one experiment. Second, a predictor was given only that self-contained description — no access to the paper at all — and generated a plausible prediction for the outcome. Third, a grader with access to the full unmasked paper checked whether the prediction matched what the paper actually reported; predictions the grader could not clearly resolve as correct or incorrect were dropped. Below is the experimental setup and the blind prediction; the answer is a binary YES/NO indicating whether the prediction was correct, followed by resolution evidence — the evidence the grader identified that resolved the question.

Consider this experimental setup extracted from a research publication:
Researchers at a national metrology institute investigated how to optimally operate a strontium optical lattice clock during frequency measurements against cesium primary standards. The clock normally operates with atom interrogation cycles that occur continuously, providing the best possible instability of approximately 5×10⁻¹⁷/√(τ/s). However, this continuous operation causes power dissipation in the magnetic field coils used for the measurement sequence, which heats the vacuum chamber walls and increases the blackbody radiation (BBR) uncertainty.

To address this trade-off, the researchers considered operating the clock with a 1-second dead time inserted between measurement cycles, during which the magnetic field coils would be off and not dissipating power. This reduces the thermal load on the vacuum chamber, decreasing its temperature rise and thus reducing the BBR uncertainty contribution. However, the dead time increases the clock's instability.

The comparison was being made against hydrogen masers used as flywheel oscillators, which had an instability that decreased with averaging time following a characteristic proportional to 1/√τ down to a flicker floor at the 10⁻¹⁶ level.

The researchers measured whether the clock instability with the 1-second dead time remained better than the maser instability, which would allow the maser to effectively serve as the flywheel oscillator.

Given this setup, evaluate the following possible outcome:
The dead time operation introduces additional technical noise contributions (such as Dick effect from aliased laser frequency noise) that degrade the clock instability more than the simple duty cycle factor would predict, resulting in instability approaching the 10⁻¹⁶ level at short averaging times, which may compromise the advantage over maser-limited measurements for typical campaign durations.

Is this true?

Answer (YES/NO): NO